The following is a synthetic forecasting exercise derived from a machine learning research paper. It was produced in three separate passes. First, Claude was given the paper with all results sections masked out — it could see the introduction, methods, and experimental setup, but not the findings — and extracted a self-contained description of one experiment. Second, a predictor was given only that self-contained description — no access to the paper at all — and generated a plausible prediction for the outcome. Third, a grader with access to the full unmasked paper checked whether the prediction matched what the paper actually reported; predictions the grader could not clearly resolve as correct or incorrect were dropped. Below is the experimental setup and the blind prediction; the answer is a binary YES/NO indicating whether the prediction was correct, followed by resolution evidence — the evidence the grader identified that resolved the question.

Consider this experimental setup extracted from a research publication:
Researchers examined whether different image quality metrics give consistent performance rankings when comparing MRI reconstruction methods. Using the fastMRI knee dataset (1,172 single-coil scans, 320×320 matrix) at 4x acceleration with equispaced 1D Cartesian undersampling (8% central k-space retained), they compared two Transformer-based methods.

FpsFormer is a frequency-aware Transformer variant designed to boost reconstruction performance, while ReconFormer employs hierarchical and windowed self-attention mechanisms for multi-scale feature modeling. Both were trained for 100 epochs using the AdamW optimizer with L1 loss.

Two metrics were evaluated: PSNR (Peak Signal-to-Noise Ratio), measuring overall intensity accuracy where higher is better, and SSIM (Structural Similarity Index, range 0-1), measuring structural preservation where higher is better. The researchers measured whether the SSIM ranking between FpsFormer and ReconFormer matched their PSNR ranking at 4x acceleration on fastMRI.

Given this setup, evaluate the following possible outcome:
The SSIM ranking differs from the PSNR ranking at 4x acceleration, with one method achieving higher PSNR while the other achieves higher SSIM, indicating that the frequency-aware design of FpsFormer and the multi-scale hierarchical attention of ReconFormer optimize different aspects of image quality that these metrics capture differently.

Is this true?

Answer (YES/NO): YES